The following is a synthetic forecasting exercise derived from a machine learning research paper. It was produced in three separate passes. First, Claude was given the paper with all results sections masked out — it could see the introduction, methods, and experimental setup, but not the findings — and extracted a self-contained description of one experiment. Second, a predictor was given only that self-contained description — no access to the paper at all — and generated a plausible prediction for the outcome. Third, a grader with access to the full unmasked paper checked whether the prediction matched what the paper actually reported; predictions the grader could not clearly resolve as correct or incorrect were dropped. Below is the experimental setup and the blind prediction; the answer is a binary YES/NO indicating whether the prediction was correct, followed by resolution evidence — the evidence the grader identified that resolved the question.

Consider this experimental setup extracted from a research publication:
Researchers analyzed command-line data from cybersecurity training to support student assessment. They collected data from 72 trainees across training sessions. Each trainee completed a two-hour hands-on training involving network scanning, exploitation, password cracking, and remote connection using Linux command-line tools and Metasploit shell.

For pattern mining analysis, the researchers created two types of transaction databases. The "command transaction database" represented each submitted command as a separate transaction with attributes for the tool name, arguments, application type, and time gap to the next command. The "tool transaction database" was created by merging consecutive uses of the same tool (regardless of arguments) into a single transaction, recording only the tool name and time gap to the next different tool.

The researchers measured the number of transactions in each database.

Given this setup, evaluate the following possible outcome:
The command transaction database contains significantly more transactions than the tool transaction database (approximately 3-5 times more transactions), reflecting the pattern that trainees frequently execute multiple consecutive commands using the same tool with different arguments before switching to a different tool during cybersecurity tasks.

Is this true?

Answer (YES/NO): NO